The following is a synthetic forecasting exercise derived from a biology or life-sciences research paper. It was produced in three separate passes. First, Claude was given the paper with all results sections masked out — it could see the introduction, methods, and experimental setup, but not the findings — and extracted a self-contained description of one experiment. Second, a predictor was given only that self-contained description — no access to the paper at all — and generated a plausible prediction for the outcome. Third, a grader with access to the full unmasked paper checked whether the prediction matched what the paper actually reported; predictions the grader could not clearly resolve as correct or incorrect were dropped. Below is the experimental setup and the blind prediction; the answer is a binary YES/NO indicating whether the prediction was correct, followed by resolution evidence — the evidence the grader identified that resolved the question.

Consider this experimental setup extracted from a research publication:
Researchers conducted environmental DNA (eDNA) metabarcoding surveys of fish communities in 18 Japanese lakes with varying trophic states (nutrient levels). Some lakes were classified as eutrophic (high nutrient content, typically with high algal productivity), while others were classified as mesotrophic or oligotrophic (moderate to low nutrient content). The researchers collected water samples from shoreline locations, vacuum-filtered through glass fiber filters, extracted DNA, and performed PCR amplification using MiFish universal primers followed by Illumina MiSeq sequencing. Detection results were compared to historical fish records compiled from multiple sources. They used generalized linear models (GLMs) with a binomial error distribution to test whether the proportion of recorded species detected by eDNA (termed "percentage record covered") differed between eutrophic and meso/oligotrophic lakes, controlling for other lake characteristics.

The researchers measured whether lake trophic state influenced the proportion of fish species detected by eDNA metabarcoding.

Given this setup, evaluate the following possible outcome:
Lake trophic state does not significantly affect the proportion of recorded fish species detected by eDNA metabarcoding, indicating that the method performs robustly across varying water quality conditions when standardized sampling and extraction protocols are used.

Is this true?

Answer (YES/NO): YES